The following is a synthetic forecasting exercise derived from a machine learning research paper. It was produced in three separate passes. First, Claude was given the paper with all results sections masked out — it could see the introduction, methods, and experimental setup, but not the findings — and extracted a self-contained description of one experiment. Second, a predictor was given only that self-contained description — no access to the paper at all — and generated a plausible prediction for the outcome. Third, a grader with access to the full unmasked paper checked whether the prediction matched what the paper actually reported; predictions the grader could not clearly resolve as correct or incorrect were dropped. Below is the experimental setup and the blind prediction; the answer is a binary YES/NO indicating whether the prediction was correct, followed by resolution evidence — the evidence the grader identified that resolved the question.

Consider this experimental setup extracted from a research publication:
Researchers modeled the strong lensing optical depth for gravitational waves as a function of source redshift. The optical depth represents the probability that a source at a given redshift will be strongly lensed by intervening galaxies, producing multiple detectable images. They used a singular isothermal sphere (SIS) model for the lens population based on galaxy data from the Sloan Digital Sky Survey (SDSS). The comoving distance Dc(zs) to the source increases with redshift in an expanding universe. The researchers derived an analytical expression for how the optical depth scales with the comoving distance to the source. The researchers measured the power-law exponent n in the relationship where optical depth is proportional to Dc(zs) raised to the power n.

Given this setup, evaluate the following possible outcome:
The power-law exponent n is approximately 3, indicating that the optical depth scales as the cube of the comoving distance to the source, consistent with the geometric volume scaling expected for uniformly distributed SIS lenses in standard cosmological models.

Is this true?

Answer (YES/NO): YES